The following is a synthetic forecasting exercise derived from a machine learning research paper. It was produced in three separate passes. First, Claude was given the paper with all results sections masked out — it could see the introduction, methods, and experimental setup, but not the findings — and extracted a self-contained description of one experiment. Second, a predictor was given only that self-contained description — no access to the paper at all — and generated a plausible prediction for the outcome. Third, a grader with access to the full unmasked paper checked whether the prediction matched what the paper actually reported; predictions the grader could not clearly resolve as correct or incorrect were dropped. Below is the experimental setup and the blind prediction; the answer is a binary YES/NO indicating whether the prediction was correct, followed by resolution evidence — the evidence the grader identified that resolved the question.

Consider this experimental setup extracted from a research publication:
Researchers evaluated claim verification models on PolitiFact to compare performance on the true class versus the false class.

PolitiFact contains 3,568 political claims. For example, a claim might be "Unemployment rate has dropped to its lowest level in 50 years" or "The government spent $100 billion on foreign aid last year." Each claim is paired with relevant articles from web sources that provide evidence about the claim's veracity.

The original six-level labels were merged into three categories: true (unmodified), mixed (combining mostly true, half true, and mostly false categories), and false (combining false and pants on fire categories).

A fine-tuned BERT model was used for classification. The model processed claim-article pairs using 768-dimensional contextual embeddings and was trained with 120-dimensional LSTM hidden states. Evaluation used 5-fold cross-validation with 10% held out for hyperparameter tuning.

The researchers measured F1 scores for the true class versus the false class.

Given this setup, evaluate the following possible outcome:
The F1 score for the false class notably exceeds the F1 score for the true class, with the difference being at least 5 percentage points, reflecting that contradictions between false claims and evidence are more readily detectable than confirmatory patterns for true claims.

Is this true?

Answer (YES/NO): YES